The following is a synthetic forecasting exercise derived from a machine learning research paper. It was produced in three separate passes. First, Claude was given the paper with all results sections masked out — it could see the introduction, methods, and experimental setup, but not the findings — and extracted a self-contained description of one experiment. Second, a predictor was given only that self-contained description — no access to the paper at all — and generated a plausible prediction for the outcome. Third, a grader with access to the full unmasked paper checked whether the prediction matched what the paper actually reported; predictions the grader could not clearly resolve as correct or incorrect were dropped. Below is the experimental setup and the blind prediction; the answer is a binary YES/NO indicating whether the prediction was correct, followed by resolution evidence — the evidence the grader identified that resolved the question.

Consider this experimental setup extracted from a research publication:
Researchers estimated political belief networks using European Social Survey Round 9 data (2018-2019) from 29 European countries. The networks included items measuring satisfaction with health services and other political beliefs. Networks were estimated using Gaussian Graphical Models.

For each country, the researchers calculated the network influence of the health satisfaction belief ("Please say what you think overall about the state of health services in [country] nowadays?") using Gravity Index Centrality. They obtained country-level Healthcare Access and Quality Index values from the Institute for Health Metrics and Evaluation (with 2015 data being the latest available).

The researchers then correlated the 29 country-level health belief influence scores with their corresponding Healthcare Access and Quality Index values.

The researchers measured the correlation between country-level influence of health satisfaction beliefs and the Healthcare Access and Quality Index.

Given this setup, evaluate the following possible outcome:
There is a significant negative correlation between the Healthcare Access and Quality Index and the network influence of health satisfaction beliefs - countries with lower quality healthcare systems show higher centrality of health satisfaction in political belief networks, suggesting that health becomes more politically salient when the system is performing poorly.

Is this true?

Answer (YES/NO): NO